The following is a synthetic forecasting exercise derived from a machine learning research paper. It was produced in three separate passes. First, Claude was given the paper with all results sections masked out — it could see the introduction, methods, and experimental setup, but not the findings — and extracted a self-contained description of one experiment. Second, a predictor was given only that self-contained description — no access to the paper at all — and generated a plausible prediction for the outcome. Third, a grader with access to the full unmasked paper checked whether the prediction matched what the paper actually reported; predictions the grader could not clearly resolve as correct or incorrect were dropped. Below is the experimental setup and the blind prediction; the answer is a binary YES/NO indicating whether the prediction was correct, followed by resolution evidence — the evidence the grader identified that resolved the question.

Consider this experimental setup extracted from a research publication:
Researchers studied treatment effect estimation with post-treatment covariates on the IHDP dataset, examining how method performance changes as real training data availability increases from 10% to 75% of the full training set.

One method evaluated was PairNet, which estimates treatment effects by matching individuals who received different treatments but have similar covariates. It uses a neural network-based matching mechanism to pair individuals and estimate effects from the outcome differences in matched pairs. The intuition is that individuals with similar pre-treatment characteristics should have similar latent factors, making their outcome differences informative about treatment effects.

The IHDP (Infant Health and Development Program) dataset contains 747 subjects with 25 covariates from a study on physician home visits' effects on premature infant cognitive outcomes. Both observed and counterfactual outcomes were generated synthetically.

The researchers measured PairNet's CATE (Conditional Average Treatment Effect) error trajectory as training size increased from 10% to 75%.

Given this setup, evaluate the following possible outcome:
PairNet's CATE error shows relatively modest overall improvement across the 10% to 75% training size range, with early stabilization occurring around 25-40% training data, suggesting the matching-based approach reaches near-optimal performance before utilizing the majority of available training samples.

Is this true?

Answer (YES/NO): NO